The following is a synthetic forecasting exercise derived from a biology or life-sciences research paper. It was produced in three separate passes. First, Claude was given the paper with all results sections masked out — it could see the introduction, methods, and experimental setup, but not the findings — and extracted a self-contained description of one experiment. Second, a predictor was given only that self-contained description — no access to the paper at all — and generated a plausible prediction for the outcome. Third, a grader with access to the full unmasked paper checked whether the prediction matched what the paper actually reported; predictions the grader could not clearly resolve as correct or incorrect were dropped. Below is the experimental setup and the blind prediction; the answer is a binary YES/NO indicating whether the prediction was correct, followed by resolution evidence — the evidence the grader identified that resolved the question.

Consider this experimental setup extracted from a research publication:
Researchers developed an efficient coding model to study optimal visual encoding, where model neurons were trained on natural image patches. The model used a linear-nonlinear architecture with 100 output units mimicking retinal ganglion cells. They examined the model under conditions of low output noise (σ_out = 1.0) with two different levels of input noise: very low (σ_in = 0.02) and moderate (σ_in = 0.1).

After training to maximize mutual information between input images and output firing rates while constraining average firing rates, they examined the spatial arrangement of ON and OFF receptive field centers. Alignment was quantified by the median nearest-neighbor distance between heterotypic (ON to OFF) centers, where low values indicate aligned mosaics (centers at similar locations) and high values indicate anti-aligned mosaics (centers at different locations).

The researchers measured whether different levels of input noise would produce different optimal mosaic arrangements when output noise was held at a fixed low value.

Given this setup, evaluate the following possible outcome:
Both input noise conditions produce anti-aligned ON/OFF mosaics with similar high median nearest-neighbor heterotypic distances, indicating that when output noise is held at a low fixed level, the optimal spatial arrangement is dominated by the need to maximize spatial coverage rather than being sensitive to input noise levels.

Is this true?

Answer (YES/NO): NO